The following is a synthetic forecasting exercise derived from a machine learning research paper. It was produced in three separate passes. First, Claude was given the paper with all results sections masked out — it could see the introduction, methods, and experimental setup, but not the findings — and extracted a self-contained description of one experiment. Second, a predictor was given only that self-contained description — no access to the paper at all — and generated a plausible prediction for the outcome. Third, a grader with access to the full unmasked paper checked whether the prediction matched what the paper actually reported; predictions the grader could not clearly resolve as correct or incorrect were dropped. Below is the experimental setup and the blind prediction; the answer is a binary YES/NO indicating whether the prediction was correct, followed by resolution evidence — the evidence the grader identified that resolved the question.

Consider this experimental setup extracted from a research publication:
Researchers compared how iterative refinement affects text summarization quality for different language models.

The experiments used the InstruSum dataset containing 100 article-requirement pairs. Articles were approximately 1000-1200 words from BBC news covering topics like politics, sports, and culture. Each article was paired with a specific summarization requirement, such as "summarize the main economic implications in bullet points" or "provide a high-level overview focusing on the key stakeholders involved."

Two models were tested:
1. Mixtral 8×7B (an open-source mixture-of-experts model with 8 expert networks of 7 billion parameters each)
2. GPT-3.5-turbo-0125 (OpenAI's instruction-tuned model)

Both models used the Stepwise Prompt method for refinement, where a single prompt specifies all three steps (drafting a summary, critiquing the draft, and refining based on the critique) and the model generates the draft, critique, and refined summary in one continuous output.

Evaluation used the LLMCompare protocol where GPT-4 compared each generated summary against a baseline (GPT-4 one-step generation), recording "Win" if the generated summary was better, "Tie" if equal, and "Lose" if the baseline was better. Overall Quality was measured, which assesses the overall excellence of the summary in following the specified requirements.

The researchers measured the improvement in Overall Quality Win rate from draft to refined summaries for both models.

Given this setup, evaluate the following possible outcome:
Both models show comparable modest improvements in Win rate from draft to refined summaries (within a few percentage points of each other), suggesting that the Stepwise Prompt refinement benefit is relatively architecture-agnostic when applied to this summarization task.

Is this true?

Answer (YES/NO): NO